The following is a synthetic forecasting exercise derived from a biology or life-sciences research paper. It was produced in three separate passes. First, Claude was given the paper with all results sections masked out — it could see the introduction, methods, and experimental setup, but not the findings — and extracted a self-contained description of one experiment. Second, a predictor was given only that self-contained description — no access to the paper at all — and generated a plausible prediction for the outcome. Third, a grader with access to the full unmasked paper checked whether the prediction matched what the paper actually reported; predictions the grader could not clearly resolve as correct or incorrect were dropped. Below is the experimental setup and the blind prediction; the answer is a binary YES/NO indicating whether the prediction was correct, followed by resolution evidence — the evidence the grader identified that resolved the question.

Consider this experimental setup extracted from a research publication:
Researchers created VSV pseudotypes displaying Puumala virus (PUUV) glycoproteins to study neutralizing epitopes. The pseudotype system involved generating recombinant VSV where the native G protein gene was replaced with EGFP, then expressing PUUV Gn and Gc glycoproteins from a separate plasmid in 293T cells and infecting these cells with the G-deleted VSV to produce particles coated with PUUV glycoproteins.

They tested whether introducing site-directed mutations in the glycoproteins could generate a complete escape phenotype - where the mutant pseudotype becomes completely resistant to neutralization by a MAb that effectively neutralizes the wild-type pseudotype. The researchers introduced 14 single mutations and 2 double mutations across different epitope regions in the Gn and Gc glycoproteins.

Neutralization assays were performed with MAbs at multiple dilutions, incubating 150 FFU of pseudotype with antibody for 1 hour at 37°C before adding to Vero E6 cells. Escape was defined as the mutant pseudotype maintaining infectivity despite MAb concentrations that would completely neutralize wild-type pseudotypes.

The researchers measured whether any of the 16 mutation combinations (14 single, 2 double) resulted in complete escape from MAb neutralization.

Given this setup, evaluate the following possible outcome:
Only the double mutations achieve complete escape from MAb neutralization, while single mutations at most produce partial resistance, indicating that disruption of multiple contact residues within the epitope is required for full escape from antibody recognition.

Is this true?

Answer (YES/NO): NO